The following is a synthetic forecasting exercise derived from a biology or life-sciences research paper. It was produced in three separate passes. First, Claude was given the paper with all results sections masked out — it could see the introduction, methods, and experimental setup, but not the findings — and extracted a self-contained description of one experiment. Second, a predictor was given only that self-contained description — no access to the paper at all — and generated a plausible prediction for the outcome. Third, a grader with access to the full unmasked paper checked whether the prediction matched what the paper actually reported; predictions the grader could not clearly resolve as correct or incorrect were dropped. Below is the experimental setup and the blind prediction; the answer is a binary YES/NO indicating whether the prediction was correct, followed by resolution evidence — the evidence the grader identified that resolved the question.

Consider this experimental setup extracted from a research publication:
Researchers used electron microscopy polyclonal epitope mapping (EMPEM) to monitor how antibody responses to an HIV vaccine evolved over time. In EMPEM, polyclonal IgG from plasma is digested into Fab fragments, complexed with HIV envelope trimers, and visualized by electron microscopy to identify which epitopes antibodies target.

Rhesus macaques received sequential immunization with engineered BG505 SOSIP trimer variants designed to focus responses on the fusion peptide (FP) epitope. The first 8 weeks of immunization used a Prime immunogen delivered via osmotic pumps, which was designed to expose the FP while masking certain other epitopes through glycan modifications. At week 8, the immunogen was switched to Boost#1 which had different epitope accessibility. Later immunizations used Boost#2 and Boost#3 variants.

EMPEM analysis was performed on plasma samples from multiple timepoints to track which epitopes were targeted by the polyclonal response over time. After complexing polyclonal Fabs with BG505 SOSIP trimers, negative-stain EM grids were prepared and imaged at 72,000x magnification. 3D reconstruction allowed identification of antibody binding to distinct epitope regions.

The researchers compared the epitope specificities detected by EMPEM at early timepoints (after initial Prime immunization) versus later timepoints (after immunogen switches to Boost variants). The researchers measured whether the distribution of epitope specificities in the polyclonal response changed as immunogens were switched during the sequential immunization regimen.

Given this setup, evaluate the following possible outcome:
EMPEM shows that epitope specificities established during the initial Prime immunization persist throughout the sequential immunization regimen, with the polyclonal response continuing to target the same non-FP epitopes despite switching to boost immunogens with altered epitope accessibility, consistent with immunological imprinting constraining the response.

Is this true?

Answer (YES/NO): NO